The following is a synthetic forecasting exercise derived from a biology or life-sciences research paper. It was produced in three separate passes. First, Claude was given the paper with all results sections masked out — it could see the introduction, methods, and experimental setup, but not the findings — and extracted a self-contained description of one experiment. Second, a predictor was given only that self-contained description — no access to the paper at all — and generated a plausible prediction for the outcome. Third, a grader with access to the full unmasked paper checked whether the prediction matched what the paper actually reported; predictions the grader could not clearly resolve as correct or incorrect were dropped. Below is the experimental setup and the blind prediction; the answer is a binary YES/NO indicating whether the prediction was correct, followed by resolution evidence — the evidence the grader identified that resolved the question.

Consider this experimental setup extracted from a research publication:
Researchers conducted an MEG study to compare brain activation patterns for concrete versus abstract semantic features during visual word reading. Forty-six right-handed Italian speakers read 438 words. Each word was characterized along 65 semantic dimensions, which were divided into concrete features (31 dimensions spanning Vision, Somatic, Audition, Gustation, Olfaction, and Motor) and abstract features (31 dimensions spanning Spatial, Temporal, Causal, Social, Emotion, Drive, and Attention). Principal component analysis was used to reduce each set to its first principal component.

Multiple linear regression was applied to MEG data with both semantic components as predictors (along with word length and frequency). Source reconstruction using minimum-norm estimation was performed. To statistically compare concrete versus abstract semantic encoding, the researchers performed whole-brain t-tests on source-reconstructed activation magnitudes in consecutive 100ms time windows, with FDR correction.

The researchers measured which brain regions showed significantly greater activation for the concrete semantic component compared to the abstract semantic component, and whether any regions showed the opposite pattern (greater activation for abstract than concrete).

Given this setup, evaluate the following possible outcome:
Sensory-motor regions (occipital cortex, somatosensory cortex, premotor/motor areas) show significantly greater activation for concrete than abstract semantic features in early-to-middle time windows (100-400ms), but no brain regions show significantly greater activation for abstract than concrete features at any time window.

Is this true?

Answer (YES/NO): NO